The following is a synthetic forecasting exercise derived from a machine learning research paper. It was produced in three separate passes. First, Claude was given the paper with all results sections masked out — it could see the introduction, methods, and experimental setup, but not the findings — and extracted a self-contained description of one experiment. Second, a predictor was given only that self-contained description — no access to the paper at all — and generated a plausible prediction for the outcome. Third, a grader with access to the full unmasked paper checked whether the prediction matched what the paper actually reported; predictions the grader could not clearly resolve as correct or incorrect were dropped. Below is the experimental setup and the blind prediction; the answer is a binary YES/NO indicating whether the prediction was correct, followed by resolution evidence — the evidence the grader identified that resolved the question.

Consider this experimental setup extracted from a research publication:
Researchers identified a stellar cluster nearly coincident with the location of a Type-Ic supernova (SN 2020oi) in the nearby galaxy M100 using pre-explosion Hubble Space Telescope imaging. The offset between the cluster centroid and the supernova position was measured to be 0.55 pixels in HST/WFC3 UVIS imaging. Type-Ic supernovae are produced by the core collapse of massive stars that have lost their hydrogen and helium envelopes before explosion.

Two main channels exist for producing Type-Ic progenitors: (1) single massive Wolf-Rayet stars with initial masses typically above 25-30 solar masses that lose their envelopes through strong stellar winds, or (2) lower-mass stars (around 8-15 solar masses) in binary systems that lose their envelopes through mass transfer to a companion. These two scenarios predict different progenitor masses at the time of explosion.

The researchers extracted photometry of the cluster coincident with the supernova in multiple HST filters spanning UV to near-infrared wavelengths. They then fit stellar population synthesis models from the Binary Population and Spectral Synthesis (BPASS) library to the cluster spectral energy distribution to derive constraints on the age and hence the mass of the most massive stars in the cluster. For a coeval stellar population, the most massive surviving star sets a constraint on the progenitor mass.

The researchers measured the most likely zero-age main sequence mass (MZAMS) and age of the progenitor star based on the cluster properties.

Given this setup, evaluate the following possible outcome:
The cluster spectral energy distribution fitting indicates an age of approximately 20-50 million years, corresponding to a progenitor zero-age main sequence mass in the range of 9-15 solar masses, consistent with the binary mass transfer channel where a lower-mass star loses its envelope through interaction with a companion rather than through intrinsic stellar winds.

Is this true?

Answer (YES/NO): YES